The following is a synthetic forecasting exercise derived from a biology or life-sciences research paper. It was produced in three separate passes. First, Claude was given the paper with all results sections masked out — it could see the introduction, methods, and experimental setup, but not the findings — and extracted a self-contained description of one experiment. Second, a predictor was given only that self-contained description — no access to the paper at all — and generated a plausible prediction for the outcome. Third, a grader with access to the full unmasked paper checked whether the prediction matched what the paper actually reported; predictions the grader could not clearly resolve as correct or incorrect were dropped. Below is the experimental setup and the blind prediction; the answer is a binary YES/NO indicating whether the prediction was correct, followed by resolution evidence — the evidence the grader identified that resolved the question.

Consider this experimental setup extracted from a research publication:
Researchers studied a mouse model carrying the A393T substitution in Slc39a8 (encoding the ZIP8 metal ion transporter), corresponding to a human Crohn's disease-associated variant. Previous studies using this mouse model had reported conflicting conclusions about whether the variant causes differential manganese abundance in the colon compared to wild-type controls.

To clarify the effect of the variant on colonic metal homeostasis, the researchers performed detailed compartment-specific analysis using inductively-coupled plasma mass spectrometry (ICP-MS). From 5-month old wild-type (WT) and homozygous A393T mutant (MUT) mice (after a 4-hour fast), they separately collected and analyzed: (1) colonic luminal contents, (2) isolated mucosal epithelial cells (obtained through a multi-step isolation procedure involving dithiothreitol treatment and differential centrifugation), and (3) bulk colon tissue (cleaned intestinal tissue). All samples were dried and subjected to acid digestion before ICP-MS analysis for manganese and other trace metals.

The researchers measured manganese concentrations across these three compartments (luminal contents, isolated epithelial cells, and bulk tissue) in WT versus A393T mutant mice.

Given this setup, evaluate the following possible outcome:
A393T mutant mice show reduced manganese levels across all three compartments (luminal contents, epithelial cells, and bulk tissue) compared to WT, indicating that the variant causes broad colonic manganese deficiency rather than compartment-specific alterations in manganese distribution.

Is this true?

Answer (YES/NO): NO